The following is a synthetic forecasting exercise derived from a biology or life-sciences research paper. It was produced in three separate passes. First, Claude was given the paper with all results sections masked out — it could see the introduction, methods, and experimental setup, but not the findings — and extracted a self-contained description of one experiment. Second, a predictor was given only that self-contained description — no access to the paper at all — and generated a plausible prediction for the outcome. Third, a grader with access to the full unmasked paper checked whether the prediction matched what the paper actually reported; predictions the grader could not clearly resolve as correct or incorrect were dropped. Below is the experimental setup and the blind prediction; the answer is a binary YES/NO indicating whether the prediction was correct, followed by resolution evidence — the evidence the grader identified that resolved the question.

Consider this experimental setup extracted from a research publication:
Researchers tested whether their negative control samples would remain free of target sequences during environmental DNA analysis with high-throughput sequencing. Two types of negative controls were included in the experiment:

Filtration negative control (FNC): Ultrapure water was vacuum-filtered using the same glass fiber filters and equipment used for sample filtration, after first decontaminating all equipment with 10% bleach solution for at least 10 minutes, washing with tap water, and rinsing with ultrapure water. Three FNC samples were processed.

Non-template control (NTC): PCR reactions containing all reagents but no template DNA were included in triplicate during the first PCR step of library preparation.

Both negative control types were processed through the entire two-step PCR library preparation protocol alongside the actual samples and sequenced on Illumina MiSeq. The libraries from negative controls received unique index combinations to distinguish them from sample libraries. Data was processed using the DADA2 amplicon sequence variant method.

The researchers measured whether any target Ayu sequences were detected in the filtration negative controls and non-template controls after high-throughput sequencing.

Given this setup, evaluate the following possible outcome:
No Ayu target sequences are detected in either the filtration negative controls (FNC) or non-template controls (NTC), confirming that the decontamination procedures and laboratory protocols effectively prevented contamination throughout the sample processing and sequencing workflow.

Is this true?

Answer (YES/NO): NO